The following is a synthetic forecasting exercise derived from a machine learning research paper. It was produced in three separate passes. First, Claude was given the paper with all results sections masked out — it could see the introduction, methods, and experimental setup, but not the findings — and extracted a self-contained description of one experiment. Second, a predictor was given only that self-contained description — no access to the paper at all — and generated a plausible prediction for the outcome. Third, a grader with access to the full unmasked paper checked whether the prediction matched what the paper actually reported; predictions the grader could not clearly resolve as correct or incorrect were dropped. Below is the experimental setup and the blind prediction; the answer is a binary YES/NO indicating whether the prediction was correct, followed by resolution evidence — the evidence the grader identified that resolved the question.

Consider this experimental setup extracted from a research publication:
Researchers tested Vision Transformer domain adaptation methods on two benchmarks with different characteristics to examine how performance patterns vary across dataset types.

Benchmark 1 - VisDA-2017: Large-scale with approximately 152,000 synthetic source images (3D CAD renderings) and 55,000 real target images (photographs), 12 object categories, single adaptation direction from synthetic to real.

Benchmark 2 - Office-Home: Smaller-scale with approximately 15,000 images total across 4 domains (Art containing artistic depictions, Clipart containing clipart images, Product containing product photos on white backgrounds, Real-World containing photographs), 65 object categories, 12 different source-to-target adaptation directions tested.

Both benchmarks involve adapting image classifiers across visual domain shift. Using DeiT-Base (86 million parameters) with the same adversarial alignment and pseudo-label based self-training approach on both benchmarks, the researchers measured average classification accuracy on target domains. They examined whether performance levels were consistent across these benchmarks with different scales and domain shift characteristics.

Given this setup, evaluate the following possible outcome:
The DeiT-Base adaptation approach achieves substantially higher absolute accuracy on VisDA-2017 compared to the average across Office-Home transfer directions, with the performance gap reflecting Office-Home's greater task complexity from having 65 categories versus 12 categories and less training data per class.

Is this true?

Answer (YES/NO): NO